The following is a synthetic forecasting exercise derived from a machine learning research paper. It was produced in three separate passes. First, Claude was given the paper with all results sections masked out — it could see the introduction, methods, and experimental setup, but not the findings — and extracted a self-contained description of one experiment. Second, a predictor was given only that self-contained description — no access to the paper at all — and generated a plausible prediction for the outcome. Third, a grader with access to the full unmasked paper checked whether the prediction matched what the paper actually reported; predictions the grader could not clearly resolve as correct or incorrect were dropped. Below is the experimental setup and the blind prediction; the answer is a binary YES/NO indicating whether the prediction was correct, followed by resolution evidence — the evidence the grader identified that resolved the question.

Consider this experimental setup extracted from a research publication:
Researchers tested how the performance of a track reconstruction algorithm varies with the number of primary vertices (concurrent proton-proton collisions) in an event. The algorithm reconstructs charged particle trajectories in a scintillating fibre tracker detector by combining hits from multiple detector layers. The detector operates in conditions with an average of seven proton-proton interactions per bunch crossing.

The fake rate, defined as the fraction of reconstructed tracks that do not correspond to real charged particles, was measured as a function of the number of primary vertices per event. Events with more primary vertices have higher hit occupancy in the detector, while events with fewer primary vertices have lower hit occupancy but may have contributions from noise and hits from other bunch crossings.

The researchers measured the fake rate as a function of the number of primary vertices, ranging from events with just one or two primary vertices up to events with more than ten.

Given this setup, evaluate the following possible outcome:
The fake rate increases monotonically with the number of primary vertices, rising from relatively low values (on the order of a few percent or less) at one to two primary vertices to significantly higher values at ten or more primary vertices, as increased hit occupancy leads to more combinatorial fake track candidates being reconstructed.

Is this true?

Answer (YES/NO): NO